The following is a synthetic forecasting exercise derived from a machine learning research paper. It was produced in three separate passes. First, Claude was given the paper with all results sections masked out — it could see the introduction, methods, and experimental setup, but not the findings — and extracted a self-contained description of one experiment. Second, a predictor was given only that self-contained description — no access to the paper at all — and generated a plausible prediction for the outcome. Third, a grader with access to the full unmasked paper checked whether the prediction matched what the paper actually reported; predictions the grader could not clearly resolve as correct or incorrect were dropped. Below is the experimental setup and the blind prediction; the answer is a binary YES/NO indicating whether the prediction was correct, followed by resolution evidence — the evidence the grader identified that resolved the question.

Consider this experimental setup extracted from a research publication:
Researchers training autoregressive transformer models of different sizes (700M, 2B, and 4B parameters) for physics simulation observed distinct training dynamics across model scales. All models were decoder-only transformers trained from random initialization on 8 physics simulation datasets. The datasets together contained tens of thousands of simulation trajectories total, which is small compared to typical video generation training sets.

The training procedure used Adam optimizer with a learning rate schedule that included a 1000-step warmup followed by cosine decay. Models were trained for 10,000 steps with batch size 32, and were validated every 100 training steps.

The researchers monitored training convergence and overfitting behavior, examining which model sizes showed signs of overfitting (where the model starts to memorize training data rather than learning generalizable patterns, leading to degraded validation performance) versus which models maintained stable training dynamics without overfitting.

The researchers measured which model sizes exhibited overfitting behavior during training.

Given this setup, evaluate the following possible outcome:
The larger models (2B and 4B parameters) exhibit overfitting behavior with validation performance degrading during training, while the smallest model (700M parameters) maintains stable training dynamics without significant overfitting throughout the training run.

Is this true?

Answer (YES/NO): YES